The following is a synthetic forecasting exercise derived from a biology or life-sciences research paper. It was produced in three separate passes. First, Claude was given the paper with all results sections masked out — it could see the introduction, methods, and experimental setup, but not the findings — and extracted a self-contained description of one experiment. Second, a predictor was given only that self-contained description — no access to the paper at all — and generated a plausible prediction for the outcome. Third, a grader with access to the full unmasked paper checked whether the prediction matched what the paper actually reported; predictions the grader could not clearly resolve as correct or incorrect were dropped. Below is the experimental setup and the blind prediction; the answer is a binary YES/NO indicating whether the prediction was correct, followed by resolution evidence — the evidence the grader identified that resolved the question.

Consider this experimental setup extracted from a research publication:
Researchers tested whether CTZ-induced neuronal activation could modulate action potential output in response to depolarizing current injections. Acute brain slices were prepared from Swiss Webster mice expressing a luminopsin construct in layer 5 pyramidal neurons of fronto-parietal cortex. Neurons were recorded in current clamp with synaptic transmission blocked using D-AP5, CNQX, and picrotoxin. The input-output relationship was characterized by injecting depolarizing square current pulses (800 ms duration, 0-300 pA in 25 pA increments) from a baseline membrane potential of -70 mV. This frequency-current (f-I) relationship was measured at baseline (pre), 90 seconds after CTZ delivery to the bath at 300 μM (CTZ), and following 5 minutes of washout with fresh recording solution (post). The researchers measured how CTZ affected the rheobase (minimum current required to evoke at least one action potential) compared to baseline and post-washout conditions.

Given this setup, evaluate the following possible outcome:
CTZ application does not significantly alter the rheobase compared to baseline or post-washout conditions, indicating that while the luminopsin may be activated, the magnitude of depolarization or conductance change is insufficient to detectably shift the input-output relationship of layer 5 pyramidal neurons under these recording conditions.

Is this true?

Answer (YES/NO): NO